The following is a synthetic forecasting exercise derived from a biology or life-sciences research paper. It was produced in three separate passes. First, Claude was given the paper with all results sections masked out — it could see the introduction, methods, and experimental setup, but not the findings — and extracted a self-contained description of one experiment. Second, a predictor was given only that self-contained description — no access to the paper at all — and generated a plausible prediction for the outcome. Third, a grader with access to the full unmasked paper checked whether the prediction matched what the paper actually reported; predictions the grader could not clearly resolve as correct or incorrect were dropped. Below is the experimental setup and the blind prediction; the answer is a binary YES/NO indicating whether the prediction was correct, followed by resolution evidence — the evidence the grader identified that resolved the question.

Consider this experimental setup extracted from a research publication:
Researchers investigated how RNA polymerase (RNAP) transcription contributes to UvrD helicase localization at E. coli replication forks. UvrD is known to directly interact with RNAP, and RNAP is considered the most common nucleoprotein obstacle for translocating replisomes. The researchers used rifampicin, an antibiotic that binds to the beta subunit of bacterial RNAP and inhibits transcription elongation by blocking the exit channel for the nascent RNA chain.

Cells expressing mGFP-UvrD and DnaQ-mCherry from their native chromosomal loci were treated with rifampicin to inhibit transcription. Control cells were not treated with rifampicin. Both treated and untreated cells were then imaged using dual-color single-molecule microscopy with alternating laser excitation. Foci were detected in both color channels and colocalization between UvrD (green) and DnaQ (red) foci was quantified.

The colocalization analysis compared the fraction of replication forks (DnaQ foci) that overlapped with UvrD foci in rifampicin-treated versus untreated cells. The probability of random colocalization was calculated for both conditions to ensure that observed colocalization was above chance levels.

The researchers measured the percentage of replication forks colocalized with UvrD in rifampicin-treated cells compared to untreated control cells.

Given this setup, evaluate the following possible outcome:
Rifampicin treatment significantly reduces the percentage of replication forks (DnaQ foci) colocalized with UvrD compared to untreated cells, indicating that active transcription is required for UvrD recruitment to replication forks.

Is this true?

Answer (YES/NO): YES